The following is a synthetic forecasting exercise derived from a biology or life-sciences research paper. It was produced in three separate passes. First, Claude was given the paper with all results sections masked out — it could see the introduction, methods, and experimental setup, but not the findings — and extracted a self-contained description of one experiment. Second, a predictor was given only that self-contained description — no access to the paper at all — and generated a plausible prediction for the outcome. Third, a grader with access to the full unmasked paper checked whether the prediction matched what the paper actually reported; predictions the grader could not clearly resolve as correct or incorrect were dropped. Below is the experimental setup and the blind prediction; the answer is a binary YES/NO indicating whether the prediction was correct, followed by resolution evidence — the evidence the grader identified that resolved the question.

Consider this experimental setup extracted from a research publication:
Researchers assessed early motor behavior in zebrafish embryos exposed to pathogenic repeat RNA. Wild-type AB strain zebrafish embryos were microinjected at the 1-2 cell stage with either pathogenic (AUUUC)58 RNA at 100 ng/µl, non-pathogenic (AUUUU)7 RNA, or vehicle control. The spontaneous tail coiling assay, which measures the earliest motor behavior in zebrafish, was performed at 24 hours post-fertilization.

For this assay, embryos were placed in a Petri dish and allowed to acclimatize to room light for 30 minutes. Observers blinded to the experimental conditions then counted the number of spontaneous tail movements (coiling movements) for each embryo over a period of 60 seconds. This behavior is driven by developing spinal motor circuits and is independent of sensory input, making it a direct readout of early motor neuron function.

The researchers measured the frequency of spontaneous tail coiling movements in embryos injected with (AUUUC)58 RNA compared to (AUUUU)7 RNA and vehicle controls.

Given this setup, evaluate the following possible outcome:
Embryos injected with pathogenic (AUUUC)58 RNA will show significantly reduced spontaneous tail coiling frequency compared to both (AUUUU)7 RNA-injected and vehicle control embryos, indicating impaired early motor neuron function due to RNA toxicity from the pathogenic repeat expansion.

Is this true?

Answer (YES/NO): NO